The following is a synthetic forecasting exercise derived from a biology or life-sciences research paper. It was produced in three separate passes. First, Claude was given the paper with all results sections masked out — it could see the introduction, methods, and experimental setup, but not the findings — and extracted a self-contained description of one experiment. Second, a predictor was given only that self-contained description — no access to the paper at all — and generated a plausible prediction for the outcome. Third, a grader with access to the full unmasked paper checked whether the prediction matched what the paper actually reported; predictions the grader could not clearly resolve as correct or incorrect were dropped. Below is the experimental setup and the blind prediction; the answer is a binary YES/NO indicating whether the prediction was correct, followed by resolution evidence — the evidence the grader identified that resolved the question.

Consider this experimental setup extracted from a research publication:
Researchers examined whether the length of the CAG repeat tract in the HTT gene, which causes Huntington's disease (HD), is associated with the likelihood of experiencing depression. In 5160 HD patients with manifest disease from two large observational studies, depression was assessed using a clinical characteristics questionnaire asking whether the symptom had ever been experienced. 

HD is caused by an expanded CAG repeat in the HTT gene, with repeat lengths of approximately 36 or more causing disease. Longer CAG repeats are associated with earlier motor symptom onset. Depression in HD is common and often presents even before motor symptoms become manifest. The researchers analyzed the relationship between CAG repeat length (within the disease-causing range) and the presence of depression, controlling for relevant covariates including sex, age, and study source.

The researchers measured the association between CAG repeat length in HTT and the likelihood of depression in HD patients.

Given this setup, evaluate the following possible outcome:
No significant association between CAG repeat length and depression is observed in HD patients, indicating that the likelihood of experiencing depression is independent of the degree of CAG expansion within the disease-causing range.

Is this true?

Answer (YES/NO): NO